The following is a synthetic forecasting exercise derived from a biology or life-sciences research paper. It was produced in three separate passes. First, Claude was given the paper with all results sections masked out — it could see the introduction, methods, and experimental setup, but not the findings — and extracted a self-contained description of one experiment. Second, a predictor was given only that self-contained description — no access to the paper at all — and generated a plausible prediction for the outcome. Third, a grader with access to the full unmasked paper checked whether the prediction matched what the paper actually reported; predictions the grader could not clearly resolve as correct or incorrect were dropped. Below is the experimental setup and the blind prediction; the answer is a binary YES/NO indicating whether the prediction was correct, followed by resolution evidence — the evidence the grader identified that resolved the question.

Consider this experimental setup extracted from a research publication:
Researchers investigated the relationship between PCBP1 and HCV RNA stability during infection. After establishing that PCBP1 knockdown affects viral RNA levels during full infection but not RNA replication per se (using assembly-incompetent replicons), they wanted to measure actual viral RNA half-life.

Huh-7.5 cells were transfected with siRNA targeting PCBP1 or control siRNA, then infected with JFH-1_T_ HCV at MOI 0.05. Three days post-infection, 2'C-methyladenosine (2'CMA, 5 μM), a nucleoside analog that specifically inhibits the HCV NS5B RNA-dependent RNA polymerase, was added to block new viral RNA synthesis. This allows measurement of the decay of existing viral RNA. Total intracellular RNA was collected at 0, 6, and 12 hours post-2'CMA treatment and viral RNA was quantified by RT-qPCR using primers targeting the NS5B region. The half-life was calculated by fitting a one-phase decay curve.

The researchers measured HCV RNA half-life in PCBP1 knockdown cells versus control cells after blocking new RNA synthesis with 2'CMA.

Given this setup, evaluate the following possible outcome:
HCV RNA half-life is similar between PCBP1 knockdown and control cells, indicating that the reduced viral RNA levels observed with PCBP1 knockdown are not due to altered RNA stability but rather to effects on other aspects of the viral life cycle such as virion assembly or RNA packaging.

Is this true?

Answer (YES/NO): YES